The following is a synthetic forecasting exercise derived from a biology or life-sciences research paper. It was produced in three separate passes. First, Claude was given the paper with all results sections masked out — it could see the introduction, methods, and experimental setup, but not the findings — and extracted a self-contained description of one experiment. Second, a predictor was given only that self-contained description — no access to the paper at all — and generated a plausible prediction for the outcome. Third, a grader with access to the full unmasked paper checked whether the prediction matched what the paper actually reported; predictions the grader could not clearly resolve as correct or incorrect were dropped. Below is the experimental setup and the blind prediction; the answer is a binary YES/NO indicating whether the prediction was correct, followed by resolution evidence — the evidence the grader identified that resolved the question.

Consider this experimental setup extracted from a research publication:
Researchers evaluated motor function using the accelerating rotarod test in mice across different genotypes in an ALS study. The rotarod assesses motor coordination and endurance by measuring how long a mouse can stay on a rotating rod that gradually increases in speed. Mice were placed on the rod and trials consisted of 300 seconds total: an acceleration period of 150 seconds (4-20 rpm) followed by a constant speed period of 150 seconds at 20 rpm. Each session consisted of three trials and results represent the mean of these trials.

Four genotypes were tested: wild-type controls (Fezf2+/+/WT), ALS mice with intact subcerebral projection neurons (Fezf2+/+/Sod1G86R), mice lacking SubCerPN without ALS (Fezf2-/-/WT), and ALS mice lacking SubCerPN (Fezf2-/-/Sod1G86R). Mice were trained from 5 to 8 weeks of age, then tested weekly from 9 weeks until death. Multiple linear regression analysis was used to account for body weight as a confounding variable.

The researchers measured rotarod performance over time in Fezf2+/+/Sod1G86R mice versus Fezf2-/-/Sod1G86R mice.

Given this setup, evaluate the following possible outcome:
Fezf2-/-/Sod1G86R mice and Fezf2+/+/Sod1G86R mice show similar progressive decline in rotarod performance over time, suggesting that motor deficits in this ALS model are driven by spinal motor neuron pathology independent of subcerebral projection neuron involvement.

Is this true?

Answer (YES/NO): NO